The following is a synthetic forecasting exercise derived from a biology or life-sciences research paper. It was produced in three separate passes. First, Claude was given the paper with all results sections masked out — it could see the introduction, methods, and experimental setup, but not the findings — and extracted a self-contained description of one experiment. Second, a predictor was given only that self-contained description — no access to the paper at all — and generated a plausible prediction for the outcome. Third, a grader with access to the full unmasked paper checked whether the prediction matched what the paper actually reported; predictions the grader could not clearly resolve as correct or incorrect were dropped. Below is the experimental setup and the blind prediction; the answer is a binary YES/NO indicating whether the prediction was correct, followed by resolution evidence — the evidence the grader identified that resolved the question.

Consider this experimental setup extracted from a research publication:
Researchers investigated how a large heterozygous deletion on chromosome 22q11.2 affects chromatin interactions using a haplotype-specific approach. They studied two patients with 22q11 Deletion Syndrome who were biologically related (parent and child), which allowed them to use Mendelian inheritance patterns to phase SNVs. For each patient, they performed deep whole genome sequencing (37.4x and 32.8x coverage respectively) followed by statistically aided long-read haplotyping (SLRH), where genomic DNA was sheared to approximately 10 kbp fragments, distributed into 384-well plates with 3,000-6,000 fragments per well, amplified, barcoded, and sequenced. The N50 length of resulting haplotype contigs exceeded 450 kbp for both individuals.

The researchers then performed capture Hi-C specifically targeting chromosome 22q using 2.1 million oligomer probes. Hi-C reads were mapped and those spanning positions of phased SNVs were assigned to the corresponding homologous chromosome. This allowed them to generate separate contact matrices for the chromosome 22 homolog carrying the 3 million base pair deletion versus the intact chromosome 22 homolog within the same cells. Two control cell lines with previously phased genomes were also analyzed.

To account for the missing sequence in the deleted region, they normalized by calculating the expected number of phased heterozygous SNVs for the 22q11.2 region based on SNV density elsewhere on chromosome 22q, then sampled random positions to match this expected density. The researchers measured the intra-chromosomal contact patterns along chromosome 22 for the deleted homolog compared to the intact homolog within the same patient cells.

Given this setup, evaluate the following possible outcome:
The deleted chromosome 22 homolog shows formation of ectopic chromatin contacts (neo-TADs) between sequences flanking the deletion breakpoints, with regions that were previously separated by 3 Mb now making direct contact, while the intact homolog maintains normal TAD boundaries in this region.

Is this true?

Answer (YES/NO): NO